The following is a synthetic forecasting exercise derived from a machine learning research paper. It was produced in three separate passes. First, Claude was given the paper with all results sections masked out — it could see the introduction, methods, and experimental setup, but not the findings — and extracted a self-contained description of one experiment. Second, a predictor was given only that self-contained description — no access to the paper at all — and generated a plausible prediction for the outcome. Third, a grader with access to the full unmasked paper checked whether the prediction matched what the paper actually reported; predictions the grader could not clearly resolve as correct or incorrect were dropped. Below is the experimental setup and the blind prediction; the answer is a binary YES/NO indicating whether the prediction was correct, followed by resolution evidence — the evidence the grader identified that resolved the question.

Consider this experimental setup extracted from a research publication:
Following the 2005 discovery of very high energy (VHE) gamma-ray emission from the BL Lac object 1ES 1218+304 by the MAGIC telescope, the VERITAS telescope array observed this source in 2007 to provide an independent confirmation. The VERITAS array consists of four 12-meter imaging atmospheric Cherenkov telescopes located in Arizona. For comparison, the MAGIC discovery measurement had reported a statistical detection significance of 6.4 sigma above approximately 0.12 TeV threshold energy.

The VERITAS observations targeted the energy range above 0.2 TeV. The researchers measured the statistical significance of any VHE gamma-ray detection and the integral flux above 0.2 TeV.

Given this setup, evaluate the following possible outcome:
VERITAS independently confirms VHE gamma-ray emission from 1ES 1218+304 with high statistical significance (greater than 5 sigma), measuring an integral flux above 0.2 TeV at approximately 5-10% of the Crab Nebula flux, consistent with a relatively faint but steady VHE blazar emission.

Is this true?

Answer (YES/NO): YES